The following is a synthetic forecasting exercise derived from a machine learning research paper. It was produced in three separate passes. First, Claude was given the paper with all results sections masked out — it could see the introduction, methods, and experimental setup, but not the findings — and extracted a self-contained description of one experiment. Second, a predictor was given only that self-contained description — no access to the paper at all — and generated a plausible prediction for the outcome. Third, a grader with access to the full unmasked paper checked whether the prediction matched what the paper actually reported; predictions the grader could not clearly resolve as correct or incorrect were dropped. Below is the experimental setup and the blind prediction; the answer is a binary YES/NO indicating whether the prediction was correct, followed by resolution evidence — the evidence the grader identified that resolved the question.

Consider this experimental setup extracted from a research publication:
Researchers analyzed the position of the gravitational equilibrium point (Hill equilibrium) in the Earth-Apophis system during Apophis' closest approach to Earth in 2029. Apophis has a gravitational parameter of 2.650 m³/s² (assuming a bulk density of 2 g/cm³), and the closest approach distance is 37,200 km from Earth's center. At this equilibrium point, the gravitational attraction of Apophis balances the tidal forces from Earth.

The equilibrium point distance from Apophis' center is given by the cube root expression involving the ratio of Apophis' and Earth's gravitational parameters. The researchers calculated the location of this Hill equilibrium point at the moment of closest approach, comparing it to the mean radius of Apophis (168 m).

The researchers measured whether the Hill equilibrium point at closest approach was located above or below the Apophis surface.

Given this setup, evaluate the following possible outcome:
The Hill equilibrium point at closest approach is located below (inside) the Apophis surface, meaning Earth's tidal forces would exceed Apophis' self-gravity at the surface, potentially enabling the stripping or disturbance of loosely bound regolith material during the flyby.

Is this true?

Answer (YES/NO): NO